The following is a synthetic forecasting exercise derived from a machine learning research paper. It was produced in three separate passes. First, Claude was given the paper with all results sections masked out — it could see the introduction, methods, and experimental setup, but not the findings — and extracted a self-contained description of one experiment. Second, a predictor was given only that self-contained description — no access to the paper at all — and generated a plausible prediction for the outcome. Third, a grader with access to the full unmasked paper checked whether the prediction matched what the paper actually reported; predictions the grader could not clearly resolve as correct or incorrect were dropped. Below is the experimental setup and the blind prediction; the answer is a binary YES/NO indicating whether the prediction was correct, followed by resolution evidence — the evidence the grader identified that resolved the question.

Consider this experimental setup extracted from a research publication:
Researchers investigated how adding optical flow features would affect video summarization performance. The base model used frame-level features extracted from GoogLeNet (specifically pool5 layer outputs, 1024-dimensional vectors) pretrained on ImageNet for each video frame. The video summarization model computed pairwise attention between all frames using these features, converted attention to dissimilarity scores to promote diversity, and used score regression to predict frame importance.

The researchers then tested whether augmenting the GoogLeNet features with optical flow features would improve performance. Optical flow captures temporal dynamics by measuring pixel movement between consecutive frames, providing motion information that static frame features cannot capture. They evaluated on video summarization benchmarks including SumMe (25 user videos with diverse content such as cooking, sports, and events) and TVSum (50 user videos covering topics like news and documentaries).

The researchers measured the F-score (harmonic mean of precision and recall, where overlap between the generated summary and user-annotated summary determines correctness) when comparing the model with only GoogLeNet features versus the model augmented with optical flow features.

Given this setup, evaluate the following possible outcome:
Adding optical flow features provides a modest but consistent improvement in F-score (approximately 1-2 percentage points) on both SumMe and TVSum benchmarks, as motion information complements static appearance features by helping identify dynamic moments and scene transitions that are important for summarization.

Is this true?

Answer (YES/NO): NO